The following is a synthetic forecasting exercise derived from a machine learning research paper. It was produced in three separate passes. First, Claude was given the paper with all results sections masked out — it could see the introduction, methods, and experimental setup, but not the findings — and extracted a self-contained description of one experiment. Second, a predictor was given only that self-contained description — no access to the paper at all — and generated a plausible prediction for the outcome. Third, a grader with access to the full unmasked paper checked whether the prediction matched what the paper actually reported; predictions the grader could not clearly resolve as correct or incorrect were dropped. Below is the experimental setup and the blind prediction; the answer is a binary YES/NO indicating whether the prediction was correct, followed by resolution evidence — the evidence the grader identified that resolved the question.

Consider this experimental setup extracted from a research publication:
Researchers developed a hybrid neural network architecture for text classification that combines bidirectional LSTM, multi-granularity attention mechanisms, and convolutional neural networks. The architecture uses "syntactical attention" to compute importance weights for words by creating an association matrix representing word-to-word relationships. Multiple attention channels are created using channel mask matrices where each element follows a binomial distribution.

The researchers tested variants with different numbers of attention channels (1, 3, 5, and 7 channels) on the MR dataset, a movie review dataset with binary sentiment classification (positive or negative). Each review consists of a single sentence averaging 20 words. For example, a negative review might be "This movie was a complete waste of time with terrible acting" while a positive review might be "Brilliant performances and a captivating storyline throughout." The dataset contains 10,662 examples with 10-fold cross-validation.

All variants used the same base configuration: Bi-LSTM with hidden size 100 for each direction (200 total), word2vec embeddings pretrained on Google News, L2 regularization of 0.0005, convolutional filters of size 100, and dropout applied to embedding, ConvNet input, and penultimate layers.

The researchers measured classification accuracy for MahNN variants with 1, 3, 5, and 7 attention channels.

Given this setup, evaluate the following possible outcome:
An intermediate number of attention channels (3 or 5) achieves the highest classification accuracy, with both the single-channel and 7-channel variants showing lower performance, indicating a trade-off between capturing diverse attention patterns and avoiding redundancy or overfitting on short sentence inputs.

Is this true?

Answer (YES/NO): YES